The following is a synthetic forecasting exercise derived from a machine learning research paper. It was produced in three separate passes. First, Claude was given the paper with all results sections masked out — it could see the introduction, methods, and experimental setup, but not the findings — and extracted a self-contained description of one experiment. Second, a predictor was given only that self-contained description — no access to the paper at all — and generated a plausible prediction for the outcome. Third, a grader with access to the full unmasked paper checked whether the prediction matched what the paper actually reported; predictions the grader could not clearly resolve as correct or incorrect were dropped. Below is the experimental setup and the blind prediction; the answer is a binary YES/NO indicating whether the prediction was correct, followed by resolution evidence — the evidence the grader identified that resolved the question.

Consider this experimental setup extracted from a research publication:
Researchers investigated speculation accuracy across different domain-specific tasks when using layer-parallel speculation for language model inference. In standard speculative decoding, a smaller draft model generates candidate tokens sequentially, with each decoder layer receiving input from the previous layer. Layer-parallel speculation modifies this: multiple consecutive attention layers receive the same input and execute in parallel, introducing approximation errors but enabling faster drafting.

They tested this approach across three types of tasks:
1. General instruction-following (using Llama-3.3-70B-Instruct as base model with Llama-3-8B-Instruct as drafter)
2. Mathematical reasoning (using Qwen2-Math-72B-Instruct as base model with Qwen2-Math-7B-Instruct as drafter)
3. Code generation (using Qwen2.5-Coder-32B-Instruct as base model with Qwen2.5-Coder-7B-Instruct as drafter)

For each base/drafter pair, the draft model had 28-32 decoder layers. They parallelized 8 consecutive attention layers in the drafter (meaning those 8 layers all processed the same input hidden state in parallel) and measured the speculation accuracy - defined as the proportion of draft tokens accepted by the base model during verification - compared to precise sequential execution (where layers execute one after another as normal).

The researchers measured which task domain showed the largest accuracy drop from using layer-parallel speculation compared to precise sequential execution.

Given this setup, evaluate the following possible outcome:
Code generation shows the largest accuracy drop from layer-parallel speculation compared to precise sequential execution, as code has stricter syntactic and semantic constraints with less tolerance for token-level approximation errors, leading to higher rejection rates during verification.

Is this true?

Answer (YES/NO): NO